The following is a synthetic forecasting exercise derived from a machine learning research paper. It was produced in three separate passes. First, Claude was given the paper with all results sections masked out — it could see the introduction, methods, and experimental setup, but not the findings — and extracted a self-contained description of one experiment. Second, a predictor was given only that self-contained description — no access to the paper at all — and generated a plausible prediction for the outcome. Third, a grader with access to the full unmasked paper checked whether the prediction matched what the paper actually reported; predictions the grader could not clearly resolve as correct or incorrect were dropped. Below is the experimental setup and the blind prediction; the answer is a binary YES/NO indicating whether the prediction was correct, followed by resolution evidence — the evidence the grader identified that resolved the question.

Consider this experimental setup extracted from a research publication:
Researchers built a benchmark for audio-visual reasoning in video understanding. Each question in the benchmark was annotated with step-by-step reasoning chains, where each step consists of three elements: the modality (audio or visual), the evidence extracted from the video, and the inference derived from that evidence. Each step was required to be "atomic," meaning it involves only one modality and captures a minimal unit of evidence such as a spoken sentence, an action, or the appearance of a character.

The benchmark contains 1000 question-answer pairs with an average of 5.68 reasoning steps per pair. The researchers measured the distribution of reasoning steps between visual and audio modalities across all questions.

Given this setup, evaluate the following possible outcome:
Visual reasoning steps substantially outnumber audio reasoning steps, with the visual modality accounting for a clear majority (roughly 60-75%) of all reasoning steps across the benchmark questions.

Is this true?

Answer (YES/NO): NO